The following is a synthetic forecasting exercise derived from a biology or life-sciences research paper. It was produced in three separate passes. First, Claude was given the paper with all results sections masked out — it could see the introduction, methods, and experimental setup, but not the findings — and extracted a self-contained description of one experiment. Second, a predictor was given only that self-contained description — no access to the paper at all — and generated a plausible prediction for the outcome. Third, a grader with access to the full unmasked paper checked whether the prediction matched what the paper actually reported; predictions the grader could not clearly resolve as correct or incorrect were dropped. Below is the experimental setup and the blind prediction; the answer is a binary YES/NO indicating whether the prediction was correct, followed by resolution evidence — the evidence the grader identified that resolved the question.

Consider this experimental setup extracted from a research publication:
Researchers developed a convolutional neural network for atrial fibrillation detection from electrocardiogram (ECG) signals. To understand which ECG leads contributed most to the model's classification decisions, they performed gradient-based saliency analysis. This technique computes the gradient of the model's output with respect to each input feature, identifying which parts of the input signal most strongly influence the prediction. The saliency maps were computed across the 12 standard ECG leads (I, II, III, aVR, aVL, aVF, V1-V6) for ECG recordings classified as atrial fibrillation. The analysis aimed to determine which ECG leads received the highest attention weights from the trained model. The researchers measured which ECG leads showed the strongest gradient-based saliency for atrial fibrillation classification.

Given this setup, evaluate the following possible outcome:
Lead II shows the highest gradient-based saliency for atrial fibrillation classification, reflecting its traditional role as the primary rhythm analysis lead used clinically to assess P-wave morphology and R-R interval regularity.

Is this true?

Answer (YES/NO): YES